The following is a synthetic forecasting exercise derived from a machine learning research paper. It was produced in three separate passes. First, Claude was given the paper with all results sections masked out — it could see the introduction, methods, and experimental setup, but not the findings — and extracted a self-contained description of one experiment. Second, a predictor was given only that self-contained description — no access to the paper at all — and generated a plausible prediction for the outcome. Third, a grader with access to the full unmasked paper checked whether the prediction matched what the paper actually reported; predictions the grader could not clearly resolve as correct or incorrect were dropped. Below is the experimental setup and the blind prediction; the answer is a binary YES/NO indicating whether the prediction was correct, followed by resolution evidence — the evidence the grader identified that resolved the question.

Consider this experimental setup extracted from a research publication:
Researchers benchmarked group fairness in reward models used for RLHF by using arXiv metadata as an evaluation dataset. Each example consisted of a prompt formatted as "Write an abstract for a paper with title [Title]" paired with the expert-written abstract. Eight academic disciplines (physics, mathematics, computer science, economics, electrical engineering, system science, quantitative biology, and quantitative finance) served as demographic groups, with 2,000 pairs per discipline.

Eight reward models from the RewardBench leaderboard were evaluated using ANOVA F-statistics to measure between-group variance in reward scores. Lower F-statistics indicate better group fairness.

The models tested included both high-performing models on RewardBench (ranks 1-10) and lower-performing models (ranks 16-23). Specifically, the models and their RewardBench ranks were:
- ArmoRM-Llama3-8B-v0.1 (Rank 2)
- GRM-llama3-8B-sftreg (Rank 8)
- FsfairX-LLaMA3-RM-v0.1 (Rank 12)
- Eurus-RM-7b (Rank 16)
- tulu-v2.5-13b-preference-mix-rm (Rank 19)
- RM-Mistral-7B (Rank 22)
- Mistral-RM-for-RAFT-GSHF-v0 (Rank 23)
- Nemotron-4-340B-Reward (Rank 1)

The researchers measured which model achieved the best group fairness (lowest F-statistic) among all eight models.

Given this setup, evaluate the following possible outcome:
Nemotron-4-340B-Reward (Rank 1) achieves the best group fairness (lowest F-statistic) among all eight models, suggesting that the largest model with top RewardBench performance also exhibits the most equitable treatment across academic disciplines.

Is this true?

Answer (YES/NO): NO